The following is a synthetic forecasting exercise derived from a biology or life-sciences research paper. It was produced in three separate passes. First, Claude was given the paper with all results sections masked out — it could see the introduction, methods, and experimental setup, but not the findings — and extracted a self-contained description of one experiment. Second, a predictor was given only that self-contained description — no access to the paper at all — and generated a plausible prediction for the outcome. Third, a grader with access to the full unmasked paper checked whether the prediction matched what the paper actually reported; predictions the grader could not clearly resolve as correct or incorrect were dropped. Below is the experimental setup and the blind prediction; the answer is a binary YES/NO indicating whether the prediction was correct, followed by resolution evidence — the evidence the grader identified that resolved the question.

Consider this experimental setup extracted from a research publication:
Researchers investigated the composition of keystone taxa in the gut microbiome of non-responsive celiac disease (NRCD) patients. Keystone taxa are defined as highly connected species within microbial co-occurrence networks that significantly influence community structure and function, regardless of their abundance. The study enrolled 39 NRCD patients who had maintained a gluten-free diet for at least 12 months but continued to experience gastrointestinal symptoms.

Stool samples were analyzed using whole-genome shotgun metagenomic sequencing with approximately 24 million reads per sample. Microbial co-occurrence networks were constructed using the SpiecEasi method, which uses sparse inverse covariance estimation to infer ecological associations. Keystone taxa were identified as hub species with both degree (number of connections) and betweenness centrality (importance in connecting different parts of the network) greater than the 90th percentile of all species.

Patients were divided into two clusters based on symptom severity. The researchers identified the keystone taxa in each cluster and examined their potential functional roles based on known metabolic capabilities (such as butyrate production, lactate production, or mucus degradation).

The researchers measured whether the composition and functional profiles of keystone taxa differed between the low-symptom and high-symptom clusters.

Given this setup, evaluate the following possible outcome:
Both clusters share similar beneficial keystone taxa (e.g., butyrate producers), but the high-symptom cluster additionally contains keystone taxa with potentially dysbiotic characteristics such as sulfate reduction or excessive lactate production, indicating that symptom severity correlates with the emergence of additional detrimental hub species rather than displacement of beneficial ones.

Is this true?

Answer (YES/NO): NO